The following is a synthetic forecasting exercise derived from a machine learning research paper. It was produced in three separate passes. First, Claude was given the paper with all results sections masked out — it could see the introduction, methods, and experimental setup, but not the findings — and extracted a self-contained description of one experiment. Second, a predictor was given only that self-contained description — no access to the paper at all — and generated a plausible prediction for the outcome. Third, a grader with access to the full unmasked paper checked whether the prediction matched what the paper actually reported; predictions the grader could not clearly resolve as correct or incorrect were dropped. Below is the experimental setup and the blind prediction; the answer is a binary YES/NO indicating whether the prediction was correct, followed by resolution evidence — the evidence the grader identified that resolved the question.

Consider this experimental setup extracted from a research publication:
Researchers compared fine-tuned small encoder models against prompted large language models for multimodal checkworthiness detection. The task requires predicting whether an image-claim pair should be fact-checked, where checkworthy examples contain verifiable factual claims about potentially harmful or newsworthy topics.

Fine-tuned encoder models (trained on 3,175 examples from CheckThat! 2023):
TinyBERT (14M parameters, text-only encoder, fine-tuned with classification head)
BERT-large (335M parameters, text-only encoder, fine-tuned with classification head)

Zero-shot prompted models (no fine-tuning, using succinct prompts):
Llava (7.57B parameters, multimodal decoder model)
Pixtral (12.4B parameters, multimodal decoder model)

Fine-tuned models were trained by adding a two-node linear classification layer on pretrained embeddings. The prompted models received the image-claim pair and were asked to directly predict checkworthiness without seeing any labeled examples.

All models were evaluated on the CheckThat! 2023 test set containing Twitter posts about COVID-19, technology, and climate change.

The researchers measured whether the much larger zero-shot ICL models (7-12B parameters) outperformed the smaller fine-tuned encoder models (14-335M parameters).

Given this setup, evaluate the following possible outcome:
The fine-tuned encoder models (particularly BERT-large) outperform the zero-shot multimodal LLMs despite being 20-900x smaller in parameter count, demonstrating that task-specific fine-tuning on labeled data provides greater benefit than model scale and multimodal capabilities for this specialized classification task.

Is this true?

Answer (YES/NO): YES